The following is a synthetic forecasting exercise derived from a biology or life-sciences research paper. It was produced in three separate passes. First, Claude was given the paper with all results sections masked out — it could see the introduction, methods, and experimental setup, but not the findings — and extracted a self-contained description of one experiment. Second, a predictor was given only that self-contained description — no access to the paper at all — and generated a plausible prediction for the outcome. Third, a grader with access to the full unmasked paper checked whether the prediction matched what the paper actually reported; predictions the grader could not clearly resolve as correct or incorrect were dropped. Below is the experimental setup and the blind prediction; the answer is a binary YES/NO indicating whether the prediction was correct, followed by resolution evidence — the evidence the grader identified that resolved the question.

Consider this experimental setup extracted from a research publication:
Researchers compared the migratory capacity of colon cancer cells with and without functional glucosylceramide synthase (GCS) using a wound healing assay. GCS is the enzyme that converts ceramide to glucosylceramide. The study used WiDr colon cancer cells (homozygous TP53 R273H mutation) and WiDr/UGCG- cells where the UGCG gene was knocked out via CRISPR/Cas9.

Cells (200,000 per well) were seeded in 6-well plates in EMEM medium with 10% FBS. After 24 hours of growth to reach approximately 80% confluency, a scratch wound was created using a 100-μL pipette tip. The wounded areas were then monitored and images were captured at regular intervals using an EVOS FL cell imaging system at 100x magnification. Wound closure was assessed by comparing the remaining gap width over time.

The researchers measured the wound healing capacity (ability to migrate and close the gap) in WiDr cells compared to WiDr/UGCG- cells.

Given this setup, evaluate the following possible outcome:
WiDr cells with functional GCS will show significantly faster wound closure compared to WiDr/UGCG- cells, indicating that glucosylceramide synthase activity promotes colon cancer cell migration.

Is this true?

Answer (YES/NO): YES